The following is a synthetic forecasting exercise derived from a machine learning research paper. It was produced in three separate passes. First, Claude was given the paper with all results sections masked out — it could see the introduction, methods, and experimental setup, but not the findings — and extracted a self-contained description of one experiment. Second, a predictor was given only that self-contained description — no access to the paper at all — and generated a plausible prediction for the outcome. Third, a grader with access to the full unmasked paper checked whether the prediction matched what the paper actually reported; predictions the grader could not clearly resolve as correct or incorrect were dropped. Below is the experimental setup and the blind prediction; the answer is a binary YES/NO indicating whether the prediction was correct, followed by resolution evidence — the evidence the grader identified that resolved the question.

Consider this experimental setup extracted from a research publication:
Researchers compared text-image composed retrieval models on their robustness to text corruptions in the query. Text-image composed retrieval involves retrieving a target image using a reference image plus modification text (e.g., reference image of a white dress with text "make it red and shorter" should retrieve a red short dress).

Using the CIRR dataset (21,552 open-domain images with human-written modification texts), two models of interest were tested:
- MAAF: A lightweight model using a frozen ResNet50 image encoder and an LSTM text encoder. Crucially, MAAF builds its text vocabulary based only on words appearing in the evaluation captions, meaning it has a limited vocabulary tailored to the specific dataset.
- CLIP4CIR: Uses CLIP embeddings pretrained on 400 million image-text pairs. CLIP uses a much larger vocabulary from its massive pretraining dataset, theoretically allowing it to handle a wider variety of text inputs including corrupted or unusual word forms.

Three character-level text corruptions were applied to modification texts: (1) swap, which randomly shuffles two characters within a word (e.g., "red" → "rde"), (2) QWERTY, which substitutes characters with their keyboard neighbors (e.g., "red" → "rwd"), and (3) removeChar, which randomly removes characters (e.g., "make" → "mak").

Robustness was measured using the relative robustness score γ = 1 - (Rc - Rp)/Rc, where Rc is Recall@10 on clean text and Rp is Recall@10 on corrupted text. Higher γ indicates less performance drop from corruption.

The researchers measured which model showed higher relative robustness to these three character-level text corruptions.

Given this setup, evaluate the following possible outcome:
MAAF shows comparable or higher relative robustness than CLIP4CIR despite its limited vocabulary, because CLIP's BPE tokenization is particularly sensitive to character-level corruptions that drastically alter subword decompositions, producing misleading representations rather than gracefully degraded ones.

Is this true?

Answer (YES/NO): YES